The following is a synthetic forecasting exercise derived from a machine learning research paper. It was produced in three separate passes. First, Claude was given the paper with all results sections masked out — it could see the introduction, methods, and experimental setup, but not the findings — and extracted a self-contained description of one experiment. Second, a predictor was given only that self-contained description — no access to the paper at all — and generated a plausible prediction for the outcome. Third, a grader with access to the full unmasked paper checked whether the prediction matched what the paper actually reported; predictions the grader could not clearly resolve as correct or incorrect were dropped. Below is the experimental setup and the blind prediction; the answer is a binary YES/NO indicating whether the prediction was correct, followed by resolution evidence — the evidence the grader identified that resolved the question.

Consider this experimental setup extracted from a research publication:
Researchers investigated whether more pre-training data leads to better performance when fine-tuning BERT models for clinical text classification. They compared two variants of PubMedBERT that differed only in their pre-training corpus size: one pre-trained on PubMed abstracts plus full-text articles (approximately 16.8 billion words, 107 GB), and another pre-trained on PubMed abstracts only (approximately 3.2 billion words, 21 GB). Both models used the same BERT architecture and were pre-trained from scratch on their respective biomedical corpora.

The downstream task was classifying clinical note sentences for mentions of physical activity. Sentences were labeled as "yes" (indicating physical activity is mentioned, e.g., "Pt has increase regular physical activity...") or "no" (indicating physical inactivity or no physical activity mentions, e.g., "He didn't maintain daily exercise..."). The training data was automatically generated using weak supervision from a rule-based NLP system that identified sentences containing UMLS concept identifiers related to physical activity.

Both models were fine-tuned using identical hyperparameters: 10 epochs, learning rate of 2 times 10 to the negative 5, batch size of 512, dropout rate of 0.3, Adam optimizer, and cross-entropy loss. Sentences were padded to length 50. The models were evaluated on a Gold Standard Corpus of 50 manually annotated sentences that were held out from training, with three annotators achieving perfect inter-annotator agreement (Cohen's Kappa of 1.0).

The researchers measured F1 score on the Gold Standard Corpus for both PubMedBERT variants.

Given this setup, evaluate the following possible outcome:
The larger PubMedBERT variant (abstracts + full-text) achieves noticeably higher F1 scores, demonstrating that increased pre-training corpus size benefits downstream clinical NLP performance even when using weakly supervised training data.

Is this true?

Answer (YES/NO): NO